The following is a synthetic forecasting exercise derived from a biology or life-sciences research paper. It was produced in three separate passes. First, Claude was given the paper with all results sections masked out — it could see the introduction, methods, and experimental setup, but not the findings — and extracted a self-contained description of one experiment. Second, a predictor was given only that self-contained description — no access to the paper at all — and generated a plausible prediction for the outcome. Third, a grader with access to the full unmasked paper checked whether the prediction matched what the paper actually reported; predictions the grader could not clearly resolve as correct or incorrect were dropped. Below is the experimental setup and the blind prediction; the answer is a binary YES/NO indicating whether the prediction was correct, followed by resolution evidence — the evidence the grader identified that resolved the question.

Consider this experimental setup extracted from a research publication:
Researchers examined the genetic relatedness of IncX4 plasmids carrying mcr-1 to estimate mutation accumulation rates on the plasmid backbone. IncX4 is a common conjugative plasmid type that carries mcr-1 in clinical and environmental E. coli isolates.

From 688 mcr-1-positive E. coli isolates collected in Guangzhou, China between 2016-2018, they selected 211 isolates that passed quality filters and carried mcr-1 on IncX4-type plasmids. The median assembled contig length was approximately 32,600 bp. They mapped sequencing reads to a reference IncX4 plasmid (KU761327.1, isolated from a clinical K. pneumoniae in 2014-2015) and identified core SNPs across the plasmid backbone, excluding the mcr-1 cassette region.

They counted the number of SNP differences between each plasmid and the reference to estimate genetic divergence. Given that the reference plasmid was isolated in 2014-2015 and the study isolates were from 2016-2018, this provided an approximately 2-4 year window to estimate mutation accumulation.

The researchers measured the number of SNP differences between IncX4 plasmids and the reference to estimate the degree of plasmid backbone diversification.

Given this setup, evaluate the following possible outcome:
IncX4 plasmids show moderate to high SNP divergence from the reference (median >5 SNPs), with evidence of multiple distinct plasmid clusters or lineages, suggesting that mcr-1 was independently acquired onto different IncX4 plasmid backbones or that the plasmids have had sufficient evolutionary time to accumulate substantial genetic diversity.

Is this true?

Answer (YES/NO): NO